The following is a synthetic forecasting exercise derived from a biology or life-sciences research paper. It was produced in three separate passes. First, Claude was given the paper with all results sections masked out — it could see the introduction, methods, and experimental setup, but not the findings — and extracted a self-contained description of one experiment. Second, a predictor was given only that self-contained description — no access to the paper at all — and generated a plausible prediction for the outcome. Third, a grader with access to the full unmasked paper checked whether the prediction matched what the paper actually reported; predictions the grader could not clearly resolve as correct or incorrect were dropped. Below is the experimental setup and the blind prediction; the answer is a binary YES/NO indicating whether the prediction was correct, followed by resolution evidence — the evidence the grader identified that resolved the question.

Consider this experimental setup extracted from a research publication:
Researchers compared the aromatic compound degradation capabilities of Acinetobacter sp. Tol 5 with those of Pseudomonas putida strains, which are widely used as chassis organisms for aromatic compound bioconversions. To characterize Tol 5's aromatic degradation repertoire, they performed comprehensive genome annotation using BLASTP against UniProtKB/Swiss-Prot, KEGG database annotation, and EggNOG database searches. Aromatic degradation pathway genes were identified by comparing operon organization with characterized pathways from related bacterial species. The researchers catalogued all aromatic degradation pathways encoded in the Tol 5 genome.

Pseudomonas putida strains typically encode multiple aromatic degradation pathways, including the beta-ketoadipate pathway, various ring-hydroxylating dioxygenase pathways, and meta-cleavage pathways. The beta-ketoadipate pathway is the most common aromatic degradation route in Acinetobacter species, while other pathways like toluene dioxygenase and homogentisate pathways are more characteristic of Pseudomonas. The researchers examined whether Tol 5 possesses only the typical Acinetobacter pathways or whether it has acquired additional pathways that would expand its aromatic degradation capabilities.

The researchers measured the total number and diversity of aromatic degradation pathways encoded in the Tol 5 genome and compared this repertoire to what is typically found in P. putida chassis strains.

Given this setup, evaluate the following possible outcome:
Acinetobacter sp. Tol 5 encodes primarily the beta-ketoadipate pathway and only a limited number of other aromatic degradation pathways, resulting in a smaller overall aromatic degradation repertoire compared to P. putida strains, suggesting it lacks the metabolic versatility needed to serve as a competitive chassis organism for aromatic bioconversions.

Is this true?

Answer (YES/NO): NO